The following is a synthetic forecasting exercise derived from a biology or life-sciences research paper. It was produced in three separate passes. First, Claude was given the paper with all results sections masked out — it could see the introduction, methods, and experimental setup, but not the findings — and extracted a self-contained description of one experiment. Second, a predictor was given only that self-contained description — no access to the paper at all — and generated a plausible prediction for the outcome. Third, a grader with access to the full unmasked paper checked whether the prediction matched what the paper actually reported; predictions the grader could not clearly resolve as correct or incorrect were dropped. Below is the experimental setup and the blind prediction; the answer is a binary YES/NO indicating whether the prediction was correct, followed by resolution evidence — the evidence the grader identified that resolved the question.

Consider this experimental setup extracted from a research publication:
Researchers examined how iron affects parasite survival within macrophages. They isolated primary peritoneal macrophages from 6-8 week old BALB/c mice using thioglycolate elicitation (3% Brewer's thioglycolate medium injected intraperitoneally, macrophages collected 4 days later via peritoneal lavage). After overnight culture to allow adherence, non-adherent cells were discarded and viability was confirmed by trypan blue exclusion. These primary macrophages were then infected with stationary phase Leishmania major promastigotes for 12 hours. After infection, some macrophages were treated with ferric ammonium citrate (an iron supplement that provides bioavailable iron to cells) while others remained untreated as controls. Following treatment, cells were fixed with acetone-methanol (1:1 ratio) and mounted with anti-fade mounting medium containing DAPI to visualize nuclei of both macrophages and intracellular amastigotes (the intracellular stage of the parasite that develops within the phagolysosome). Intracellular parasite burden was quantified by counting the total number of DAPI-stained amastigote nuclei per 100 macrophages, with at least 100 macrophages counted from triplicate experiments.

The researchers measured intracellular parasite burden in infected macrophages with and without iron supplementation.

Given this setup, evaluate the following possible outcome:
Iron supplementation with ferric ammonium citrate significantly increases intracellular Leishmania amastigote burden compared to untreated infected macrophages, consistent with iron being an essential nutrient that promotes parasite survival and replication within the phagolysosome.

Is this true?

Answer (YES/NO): NO